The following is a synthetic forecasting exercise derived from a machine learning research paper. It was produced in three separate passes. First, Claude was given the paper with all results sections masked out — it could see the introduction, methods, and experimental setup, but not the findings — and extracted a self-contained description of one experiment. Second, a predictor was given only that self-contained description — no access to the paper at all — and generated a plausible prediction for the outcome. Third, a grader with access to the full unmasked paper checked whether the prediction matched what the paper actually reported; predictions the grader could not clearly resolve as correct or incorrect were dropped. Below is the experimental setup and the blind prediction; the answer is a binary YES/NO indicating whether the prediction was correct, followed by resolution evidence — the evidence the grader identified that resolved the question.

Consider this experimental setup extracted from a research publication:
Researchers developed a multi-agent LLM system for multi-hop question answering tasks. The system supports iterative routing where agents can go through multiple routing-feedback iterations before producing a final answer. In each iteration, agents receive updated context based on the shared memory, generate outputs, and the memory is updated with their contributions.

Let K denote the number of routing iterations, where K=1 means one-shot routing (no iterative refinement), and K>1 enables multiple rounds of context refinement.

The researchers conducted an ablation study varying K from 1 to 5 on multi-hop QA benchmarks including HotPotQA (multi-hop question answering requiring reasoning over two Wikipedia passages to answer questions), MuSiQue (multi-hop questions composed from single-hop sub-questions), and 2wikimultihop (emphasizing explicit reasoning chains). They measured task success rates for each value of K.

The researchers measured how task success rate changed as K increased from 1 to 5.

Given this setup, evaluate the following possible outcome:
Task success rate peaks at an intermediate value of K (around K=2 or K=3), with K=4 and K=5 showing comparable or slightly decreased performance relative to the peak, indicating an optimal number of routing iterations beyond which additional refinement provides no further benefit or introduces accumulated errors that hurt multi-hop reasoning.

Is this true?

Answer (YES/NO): YES